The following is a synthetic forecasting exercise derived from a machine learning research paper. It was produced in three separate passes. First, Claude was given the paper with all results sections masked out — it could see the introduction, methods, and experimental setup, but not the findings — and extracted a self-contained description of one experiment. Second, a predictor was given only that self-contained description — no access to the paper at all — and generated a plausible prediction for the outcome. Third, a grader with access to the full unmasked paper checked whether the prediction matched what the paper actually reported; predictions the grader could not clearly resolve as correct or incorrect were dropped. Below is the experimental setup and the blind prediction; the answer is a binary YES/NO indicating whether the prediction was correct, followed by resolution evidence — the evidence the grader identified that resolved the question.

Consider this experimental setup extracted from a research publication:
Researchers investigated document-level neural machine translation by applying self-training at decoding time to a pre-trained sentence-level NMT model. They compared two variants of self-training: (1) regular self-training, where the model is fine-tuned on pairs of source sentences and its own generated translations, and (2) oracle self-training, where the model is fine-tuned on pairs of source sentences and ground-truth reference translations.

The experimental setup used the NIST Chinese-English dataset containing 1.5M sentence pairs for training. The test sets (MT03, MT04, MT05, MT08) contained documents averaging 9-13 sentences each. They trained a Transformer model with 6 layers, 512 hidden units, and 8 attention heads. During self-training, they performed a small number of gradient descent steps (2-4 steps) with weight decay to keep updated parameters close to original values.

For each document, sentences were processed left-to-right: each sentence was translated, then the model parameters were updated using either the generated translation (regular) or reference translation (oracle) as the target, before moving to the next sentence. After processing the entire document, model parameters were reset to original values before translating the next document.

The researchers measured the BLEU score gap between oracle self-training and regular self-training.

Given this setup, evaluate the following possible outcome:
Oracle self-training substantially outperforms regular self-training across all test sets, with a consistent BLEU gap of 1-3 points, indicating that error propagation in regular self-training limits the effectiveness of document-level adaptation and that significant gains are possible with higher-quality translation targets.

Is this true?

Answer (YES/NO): NO